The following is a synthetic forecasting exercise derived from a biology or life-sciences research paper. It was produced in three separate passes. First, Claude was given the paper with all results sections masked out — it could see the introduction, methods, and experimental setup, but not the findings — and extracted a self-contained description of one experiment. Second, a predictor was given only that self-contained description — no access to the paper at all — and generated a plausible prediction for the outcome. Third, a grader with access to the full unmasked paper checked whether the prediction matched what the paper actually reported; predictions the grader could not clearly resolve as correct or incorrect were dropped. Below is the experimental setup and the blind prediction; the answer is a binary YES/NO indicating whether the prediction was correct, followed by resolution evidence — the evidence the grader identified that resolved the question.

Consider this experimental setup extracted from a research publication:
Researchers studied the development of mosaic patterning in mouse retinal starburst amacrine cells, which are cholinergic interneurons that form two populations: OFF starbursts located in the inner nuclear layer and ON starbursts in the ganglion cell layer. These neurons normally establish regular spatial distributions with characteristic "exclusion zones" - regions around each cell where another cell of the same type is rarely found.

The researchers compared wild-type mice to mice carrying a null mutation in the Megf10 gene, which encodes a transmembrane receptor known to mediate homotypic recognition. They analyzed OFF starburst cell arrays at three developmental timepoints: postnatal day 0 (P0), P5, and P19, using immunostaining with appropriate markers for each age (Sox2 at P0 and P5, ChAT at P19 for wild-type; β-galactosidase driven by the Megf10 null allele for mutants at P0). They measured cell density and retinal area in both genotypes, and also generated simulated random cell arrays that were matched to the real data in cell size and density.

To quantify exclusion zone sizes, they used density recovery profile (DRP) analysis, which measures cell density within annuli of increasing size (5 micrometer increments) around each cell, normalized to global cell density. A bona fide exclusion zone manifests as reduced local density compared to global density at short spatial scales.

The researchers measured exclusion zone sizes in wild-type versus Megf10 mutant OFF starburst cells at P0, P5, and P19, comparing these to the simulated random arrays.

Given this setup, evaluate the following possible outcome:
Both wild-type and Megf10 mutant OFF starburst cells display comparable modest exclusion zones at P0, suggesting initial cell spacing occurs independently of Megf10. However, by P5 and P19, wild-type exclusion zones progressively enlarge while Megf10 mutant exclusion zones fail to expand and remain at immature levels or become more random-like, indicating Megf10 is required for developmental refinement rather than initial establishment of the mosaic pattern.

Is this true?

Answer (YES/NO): NO